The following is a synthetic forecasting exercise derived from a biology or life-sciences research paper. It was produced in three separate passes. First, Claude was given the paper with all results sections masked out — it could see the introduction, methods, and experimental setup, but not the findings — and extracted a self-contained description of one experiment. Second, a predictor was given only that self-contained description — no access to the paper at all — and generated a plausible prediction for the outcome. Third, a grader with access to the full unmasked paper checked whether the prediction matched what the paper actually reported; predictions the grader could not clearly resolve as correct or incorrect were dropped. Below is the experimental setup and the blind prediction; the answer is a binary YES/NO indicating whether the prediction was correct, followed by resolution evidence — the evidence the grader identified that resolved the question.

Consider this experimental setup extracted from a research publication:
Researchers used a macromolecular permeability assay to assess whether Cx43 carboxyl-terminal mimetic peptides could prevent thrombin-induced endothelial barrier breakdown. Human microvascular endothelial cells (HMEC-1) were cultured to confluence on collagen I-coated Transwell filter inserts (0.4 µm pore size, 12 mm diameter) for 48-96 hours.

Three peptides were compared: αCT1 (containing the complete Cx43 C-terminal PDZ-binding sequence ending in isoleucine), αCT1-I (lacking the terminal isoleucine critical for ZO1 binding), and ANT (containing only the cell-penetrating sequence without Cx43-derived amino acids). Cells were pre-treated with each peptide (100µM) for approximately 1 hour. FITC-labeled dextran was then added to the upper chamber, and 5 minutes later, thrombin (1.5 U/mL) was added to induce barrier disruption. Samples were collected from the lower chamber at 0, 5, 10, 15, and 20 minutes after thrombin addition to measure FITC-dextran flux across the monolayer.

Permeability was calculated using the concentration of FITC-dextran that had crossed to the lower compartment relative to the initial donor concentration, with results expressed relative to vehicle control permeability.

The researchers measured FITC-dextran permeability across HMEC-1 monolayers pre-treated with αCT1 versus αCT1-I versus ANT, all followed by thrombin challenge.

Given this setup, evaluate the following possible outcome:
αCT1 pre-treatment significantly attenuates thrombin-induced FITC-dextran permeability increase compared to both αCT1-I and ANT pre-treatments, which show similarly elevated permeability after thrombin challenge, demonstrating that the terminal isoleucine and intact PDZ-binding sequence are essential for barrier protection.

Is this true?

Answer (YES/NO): YES